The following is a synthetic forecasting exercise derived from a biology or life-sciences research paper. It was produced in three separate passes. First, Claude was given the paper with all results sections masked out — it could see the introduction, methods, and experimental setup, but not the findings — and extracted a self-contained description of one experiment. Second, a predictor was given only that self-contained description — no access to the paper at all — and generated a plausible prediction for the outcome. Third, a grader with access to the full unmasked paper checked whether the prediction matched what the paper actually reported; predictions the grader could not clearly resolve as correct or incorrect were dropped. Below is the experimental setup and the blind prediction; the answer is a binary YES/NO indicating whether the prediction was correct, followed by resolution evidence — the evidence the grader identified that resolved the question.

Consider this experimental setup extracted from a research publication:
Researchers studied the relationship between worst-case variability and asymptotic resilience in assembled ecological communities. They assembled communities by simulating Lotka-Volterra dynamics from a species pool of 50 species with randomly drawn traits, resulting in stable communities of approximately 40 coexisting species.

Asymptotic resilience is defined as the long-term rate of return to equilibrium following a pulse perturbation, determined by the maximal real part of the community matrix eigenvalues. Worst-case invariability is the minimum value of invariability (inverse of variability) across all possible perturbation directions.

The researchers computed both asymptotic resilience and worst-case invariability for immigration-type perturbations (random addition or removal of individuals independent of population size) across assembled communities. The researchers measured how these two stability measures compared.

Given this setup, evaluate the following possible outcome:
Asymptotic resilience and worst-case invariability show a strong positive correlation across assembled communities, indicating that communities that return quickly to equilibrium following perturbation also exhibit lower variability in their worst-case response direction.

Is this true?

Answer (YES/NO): YES